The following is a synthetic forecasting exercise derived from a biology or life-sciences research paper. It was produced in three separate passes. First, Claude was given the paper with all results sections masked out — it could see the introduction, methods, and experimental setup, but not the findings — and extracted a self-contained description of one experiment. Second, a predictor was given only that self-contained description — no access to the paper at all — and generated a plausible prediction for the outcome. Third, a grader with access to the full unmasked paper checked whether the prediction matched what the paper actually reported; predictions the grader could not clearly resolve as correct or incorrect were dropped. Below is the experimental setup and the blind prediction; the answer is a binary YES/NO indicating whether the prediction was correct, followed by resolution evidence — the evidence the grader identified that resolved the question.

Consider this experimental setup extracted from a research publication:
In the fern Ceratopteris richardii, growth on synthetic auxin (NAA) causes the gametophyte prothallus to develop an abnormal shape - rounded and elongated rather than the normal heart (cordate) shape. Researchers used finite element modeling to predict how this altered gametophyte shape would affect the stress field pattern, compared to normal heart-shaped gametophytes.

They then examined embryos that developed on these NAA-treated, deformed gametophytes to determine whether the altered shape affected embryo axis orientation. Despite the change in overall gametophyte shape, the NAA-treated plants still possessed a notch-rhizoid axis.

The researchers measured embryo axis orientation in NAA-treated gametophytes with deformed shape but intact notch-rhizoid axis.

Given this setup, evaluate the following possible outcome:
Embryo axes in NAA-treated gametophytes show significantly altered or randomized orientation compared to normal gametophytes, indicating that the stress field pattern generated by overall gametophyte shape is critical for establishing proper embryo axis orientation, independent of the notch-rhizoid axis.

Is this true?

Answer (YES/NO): NO